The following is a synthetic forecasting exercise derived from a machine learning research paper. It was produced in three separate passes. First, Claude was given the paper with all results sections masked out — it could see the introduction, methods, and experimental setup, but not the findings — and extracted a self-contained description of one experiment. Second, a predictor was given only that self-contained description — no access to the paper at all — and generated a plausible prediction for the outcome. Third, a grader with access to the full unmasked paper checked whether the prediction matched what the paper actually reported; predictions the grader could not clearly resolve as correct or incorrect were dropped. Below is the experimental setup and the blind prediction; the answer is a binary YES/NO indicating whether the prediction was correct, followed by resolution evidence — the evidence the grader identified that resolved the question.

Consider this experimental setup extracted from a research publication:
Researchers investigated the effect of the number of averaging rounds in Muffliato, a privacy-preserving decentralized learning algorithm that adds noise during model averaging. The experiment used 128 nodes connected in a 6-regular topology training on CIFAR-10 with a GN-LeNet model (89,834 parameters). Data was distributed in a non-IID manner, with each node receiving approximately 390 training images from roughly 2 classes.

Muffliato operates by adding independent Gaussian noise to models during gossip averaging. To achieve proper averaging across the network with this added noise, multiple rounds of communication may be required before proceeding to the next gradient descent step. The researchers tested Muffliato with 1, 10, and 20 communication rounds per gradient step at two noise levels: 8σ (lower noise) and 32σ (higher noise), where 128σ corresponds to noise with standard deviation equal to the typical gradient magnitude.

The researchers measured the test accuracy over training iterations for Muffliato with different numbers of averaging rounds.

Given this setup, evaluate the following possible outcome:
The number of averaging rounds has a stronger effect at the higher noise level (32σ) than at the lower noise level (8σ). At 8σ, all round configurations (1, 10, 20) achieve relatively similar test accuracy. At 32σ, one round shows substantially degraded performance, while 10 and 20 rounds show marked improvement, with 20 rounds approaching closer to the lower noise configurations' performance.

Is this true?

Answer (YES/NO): NO